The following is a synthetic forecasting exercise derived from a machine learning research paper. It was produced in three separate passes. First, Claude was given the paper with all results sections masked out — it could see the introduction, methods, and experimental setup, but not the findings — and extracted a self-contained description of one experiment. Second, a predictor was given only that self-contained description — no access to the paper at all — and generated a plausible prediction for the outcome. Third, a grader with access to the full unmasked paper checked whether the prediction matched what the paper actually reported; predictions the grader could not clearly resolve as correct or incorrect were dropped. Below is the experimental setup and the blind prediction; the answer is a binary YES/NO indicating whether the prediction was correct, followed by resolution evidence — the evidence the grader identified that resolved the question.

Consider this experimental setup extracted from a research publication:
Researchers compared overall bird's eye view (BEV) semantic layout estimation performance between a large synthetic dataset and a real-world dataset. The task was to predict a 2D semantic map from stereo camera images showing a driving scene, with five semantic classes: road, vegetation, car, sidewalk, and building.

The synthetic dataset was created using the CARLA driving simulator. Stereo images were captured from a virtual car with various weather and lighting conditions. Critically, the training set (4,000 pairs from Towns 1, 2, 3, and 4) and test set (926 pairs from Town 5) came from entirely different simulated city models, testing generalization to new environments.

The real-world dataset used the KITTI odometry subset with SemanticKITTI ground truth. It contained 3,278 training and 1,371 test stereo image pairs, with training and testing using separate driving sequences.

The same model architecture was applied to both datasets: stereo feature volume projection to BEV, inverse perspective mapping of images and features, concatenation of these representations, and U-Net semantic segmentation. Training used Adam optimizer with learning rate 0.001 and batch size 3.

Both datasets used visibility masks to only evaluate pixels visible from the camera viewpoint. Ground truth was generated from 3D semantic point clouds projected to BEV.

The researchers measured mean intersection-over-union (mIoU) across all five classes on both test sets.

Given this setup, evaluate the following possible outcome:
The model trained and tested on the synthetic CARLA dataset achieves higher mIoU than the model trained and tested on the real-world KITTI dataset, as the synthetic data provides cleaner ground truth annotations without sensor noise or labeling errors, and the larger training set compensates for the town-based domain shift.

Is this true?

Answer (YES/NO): NO